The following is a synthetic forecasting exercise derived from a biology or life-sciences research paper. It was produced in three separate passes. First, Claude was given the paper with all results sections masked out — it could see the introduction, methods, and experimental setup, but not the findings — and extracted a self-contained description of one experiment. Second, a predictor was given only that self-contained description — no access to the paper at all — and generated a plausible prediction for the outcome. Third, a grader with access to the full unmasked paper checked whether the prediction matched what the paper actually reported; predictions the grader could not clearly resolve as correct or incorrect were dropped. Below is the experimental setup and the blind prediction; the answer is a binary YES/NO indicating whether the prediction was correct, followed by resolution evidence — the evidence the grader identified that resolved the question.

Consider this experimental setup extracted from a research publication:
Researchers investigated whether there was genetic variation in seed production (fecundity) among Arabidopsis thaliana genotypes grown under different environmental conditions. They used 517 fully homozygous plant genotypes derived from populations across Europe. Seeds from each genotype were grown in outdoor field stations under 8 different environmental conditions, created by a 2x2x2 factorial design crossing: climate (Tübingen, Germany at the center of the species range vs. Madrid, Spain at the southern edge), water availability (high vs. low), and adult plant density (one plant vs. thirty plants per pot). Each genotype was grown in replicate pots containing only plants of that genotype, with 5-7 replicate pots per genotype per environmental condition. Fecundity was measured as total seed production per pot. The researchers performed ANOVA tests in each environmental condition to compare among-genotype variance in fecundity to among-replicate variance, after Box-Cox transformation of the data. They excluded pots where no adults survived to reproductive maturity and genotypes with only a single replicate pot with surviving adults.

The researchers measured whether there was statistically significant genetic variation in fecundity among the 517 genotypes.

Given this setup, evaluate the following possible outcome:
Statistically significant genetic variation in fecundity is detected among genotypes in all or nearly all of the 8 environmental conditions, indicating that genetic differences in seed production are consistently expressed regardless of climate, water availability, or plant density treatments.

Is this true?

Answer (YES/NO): NO